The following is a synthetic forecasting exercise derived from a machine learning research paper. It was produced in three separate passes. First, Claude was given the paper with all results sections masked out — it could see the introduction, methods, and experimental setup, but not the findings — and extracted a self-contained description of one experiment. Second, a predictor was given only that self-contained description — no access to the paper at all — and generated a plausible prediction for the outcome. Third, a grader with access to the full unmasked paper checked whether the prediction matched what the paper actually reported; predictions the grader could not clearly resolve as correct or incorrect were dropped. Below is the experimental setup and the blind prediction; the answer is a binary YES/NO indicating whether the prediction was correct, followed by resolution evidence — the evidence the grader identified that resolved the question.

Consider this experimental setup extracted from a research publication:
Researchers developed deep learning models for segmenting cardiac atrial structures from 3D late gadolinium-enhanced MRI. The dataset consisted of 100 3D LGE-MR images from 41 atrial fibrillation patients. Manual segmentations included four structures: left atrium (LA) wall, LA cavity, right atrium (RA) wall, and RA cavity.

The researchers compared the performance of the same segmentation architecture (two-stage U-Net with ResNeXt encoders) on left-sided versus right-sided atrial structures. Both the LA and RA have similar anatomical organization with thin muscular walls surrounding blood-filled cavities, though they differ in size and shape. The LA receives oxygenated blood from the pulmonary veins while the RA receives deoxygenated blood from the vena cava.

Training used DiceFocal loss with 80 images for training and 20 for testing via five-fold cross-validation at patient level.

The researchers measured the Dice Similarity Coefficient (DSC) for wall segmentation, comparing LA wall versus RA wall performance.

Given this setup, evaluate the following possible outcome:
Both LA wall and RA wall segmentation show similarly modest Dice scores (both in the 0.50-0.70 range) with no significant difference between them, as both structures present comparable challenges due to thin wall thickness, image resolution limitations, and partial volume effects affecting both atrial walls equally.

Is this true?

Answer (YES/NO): NO